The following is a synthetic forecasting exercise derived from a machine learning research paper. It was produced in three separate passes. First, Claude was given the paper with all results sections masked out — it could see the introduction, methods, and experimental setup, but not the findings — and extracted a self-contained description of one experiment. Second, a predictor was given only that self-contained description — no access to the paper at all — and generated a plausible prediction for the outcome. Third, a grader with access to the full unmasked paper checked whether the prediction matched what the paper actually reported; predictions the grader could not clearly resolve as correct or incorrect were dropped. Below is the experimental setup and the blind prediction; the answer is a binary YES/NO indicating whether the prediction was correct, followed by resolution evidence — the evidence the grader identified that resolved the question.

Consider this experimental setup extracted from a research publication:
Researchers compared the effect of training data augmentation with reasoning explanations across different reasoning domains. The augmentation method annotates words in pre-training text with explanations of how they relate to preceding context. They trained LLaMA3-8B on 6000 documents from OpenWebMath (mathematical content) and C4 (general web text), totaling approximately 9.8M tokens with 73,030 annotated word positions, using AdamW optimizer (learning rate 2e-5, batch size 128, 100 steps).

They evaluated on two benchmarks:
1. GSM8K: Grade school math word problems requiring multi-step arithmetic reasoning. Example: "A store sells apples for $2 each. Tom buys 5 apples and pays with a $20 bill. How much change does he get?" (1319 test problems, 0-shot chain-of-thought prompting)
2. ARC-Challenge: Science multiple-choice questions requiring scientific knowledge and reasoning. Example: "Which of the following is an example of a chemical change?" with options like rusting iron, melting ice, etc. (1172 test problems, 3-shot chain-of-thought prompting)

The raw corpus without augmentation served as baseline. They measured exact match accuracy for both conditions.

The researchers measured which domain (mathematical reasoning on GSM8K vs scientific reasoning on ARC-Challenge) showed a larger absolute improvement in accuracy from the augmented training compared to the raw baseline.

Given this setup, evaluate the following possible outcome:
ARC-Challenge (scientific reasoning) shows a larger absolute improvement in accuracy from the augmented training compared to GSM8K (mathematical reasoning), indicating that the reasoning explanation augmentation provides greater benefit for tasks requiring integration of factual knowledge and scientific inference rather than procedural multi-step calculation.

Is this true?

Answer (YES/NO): NO